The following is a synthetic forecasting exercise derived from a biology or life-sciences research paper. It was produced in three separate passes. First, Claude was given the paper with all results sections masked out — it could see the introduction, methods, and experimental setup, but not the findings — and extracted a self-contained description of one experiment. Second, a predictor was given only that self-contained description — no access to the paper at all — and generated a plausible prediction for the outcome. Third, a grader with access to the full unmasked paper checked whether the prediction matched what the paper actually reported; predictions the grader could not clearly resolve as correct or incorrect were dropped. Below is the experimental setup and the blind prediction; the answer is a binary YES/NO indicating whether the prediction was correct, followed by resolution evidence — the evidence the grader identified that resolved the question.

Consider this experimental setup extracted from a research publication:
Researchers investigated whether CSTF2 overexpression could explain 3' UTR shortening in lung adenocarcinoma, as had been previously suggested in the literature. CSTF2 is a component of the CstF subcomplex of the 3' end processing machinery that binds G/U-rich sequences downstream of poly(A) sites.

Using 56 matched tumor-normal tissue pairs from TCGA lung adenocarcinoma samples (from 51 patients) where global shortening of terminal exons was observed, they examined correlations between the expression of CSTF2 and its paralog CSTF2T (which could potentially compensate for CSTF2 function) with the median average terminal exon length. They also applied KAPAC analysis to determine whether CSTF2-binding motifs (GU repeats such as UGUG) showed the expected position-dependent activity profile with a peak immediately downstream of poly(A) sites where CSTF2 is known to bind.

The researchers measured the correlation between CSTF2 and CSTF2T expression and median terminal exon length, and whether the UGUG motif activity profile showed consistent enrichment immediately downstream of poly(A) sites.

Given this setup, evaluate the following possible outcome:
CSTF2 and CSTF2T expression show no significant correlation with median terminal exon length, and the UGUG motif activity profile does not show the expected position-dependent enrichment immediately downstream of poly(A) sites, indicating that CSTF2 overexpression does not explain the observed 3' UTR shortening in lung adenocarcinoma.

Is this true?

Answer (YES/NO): NO